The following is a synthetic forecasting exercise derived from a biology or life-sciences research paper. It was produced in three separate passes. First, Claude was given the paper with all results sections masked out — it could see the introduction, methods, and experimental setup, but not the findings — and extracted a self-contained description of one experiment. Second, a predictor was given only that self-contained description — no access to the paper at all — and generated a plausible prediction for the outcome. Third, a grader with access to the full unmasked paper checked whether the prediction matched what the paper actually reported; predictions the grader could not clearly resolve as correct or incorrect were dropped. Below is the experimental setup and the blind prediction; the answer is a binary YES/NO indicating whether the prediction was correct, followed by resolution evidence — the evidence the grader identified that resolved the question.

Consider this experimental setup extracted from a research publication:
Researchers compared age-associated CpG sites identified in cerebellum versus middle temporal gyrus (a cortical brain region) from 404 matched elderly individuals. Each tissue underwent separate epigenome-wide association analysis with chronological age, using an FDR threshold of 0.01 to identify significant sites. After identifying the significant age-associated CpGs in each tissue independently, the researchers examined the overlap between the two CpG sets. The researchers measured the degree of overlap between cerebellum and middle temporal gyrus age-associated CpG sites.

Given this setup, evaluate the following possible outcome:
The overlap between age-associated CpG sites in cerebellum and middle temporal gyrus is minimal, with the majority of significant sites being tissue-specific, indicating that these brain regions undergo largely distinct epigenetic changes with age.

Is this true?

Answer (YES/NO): YES